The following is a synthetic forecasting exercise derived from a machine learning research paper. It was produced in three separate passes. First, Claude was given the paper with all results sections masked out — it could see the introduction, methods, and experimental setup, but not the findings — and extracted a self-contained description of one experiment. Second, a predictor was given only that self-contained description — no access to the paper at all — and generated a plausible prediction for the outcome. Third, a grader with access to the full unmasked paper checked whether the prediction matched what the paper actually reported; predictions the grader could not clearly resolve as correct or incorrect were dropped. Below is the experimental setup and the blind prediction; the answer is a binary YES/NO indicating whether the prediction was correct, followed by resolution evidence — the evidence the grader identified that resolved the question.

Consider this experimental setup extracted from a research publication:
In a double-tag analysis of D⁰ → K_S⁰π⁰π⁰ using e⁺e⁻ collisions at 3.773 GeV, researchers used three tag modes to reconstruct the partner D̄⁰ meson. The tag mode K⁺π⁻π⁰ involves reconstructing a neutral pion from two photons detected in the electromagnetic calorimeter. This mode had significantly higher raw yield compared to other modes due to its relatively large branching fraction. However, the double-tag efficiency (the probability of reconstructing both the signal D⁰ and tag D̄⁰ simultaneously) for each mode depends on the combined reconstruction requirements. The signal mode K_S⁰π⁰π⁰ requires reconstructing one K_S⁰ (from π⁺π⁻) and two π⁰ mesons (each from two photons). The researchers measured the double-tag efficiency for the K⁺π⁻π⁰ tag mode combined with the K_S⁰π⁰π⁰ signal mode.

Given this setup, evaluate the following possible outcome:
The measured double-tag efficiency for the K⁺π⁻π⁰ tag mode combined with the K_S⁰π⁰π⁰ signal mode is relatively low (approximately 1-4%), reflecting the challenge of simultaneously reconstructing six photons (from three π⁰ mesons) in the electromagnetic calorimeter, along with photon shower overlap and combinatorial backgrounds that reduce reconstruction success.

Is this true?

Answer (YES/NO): NO